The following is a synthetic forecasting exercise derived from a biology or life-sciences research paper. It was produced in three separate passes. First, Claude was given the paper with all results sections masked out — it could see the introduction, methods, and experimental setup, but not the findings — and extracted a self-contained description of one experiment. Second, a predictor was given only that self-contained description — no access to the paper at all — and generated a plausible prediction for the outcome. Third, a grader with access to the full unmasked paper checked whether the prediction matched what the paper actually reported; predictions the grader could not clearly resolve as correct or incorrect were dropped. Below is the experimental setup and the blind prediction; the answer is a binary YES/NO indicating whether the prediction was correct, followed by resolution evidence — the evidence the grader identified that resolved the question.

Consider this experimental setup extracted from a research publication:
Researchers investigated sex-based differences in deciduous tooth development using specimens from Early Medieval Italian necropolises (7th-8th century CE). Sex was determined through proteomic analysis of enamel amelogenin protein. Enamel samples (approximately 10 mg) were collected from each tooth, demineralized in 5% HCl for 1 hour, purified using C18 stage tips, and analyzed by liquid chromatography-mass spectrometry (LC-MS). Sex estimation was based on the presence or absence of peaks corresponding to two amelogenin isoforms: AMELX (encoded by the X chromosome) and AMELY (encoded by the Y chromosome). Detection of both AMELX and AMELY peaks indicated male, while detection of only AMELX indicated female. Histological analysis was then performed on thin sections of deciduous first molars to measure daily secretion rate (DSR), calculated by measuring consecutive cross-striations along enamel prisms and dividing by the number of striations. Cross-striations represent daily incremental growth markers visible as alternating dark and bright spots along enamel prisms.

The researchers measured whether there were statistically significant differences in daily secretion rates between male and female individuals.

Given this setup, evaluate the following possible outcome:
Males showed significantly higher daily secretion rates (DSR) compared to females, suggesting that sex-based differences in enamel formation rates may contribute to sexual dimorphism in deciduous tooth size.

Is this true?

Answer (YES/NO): NO